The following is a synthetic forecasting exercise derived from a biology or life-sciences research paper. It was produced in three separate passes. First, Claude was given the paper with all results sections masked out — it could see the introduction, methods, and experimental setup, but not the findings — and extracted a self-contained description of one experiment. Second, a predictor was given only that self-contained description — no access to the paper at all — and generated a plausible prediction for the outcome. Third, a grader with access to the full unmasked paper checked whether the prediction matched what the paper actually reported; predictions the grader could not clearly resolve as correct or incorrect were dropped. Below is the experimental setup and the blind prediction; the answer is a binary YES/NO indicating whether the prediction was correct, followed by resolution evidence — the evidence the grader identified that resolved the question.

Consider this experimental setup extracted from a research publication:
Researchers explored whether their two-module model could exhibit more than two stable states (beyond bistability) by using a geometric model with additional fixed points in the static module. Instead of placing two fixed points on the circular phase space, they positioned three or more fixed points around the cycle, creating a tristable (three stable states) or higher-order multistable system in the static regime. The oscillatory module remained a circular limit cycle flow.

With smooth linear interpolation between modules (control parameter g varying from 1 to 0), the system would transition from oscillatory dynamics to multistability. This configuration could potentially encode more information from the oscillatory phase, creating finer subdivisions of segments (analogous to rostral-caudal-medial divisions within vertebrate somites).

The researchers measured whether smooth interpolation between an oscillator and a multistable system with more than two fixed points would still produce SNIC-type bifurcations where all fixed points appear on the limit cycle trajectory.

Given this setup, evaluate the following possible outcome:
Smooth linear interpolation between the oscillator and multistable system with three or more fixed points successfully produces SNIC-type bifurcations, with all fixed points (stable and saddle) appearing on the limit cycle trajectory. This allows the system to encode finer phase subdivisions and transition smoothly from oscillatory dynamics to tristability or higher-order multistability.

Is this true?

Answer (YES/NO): YES